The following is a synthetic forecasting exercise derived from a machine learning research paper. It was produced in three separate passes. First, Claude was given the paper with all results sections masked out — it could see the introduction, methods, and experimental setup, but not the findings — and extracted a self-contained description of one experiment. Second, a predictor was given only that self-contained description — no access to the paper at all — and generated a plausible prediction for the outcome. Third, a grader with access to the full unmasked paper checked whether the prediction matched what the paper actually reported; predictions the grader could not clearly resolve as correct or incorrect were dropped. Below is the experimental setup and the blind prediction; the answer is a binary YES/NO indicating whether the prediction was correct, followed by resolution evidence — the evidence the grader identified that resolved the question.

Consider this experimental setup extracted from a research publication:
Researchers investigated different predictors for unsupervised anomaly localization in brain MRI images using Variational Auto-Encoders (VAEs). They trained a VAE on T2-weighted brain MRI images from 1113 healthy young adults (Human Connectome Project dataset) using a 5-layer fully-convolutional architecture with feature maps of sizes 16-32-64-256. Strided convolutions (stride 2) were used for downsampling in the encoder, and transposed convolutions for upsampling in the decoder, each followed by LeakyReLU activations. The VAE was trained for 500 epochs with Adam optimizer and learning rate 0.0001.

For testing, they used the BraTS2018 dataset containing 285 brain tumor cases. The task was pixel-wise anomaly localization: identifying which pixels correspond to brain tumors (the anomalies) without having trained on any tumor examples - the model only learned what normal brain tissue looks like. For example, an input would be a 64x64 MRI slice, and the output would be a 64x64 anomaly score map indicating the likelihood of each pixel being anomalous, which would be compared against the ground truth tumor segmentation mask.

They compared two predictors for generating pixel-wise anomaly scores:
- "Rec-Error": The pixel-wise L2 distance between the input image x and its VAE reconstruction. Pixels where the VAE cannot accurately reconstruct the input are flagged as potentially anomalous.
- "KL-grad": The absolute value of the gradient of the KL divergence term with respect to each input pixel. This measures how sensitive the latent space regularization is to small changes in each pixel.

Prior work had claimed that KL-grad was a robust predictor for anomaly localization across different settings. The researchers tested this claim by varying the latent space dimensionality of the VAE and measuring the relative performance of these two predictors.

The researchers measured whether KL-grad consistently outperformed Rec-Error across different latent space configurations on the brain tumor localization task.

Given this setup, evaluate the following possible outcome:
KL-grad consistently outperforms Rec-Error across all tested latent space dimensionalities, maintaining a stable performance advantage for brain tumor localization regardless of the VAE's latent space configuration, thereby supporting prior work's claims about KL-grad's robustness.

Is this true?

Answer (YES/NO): NO